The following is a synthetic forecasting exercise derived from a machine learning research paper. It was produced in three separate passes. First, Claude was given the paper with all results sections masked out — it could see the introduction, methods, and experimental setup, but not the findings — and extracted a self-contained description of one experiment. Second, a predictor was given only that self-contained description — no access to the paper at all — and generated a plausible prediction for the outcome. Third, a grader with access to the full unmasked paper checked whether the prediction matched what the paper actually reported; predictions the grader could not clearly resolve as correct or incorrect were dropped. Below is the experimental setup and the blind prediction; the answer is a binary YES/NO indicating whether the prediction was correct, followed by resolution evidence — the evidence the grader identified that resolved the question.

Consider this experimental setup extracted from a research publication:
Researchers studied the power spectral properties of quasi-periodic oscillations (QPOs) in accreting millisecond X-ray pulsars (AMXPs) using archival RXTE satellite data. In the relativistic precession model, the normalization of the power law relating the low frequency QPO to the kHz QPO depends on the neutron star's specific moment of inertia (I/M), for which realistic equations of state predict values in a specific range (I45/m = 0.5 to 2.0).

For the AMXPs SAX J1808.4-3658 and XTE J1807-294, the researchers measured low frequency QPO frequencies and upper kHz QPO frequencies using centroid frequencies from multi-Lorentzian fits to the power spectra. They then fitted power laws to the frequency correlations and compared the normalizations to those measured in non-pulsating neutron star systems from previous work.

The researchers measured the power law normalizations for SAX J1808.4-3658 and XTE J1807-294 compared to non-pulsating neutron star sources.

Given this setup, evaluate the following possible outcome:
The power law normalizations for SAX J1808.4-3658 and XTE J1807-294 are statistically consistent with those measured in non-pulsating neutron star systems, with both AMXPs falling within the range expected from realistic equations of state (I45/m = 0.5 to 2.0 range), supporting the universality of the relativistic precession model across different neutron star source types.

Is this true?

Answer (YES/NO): NO